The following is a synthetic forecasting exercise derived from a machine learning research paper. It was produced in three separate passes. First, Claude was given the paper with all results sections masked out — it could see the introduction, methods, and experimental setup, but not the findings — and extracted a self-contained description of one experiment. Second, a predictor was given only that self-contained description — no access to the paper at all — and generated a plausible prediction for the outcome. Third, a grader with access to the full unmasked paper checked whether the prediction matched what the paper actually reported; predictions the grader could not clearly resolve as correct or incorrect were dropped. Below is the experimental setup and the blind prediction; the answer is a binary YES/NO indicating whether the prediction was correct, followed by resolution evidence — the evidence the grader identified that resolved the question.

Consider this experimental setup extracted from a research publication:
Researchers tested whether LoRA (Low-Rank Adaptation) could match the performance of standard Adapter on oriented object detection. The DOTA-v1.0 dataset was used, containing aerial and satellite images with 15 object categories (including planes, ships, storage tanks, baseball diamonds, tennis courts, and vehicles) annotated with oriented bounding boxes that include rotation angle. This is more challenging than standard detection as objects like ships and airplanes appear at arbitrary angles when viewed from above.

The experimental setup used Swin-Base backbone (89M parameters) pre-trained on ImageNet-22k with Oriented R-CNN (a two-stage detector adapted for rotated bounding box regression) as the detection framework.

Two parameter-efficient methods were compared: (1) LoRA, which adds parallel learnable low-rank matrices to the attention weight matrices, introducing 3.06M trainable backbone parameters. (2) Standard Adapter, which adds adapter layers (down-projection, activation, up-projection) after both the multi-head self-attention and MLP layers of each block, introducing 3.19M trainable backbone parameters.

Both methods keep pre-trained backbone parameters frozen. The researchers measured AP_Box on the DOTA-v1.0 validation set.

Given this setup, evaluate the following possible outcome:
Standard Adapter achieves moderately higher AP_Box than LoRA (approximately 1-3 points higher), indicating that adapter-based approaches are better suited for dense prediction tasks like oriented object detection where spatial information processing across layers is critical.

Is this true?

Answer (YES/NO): YES